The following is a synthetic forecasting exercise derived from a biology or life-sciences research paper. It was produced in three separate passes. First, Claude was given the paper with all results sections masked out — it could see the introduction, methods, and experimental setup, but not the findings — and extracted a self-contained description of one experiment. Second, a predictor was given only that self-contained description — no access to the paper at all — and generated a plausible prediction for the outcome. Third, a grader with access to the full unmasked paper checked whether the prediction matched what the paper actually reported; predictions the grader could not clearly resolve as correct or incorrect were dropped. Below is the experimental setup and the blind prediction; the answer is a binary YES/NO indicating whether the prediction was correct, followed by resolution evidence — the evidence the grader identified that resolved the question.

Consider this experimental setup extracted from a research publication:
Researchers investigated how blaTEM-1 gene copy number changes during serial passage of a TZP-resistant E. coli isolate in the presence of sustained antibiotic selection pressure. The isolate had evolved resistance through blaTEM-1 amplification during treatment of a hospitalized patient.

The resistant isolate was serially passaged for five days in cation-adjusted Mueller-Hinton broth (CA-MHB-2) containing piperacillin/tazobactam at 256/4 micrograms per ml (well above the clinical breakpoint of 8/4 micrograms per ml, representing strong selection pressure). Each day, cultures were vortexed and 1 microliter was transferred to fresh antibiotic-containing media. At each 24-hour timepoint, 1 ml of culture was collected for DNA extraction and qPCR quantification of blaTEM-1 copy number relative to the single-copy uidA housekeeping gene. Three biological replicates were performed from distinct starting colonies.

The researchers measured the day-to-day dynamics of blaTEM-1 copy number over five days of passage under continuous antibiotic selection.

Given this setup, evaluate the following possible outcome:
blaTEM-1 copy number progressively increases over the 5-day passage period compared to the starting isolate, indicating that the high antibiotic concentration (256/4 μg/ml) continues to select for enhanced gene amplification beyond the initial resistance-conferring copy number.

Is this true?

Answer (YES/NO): NO